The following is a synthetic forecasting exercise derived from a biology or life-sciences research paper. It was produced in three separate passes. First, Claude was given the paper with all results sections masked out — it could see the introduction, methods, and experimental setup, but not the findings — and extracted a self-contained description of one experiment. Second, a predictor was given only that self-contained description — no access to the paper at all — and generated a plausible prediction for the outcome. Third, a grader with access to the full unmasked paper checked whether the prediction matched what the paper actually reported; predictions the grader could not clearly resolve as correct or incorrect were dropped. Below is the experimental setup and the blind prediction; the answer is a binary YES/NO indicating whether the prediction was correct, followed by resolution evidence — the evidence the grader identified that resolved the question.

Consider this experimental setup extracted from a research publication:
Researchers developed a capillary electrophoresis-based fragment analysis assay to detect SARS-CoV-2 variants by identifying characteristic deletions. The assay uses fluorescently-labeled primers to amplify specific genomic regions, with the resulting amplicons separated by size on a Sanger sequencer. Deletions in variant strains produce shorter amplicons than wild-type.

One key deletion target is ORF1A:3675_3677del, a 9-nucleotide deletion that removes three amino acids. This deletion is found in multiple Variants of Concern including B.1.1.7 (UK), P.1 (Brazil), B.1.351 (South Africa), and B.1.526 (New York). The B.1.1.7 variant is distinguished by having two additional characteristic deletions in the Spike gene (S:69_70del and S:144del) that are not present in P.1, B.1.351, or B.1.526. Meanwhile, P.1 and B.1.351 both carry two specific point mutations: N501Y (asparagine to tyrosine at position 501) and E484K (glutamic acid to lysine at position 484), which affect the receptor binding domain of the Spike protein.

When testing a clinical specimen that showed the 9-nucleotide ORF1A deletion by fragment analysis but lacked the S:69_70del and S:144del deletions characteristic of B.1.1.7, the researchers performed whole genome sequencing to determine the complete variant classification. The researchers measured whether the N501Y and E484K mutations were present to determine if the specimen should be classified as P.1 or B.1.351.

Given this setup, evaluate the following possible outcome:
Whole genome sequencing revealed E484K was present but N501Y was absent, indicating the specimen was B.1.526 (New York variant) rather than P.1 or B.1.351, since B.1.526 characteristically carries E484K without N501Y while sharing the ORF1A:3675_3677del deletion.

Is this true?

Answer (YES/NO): YES